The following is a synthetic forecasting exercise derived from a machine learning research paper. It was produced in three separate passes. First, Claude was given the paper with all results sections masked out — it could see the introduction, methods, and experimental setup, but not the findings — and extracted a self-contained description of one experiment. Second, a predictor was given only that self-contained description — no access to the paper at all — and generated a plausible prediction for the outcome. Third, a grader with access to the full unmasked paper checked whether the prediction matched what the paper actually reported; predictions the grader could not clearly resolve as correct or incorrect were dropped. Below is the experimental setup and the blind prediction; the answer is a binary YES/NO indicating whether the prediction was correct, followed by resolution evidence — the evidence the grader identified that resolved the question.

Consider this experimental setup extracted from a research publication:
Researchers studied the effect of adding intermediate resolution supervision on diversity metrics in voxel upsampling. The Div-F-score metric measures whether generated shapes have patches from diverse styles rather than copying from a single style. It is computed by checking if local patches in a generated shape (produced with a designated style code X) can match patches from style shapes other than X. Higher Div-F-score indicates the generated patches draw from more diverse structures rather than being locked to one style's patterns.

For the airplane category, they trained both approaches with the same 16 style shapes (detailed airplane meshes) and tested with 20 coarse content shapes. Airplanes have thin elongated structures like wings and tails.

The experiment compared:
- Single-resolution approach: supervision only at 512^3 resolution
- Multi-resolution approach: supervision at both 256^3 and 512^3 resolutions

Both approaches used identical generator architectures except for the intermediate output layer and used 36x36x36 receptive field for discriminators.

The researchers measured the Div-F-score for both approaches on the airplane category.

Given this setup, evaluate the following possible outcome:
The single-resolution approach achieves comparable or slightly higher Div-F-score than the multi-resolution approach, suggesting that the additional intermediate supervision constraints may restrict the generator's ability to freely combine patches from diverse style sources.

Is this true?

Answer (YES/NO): YES